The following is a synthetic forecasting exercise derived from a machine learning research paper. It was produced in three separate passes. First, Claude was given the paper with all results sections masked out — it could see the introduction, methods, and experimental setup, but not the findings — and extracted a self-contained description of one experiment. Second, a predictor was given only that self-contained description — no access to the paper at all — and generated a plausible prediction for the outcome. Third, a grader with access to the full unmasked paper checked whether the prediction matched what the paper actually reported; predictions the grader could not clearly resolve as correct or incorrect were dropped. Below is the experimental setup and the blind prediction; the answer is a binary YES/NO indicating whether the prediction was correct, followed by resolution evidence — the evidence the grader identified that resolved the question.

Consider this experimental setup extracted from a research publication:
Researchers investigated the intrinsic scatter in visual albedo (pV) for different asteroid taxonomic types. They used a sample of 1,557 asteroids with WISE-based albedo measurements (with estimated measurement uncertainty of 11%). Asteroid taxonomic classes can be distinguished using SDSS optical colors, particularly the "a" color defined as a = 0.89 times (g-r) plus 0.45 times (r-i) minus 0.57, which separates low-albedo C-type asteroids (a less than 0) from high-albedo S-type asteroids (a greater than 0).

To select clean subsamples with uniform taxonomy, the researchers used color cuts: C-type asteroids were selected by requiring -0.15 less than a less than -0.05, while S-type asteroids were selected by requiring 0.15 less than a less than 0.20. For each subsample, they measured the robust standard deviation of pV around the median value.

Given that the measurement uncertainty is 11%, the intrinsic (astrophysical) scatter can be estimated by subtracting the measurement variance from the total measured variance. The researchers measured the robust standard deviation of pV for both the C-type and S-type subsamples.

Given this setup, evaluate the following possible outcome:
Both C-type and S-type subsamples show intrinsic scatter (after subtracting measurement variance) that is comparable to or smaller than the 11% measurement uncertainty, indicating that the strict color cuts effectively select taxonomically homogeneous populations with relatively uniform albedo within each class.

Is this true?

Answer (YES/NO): NO